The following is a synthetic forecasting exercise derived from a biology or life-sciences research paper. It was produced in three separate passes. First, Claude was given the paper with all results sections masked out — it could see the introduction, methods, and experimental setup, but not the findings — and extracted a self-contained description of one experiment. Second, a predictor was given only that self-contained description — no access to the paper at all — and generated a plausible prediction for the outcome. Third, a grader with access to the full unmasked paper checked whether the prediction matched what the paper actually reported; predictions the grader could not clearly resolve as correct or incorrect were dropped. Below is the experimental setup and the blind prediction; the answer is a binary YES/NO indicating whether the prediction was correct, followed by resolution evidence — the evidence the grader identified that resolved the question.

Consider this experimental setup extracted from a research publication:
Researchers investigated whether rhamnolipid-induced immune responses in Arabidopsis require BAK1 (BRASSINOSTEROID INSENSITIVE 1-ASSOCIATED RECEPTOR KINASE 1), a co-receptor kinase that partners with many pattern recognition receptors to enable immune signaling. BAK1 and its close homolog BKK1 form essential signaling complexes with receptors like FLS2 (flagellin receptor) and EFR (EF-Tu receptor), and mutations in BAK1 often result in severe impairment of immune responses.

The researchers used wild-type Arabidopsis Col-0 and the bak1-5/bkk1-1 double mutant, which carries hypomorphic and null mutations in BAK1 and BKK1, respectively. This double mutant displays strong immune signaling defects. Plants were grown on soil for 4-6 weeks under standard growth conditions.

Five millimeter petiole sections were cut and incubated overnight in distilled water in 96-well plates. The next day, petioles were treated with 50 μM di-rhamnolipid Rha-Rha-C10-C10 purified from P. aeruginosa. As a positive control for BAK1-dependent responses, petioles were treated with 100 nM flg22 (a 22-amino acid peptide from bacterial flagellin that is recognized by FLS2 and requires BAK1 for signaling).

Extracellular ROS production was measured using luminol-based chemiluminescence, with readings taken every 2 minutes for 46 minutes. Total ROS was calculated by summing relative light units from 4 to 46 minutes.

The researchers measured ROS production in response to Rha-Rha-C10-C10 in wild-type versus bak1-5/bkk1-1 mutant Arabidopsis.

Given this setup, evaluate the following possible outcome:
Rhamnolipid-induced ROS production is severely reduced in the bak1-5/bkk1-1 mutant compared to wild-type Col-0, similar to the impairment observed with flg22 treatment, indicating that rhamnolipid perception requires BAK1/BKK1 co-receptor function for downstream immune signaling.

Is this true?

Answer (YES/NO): NO